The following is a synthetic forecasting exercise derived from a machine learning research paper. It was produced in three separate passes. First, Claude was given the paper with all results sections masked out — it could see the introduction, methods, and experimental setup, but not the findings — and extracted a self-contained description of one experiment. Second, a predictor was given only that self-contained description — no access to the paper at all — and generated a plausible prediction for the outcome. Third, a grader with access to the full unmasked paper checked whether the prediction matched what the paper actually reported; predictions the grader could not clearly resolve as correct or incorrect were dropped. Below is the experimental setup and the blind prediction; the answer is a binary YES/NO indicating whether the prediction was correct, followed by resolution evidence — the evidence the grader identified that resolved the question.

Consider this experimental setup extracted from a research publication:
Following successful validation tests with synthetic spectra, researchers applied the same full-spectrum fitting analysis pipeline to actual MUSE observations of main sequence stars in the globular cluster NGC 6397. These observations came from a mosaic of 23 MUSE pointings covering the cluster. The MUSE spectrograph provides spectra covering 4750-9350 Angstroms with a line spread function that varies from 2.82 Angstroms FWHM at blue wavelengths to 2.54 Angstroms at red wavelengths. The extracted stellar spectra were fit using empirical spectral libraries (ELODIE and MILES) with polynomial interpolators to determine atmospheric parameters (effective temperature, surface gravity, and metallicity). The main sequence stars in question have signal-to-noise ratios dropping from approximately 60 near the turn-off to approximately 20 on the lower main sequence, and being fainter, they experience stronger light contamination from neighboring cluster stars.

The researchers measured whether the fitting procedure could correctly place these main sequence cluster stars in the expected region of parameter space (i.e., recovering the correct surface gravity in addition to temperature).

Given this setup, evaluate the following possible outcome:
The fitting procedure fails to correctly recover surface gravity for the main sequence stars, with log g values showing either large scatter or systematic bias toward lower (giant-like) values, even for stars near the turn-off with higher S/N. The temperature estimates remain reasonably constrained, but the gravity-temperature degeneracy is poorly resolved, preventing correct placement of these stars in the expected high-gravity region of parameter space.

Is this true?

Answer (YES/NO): YES